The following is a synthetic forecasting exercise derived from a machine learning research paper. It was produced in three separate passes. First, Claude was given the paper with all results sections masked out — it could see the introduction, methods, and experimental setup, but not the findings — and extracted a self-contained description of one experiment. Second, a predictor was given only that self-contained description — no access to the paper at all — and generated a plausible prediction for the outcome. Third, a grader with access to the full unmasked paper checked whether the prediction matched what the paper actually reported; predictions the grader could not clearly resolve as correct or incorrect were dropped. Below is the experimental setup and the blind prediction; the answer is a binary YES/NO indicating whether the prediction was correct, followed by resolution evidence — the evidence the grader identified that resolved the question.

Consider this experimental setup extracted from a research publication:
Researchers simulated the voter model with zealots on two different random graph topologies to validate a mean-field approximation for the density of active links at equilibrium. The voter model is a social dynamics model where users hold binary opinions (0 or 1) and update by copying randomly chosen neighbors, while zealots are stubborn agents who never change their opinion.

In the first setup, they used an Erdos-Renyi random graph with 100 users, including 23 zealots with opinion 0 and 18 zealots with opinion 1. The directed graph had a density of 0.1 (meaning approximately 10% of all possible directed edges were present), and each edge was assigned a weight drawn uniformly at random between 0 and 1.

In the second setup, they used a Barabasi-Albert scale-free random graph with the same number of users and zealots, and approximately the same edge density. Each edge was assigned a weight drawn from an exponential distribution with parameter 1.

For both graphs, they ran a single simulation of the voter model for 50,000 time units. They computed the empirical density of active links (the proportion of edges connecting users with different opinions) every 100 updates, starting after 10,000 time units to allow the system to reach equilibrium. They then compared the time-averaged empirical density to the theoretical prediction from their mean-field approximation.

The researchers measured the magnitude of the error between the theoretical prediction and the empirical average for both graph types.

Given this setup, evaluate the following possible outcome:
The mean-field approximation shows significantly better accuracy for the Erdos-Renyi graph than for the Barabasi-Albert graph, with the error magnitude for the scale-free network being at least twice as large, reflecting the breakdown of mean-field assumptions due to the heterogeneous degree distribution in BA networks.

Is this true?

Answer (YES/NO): NO